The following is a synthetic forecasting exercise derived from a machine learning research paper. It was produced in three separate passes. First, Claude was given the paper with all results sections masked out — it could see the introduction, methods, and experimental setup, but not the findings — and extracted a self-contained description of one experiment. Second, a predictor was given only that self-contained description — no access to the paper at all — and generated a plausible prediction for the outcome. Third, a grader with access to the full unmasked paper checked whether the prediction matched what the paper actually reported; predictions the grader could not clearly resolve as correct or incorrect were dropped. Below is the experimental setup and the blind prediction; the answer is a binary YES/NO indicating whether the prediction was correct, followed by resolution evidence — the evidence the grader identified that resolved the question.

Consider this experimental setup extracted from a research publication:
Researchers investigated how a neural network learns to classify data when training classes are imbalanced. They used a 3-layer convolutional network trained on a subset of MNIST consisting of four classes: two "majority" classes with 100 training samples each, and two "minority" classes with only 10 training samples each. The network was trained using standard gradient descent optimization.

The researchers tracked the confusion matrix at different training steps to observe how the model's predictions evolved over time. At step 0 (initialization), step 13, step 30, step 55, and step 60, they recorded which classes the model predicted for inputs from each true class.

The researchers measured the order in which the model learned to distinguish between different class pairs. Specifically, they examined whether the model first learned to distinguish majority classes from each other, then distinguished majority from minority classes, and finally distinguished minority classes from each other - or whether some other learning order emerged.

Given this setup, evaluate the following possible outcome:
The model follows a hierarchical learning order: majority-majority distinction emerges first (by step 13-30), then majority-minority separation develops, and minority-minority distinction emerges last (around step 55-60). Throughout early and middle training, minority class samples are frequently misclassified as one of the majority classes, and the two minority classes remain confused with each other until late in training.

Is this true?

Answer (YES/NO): YES